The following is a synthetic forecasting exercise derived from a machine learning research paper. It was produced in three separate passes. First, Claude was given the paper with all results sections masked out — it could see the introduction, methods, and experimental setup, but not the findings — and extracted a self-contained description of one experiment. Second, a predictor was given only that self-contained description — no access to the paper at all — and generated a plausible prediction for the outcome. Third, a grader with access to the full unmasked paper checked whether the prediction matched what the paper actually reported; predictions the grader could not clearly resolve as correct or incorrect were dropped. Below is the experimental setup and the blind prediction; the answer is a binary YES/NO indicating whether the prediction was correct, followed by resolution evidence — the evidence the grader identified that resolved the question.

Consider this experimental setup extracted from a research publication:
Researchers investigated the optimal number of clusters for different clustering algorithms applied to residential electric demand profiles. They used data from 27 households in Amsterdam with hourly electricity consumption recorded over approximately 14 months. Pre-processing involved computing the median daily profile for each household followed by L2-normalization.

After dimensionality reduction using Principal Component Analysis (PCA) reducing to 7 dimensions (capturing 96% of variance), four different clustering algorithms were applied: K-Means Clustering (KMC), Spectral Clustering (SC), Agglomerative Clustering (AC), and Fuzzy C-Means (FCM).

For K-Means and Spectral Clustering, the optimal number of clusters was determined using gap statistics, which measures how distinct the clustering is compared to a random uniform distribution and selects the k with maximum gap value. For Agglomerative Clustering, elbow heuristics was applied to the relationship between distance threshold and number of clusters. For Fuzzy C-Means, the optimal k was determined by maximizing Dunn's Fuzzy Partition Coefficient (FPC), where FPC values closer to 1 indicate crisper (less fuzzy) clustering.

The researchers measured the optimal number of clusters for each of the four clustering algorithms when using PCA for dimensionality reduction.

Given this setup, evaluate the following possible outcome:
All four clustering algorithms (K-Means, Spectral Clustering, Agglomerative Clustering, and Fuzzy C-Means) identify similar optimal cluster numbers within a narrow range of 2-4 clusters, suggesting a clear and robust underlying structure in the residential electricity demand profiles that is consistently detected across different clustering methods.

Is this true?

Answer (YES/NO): NO